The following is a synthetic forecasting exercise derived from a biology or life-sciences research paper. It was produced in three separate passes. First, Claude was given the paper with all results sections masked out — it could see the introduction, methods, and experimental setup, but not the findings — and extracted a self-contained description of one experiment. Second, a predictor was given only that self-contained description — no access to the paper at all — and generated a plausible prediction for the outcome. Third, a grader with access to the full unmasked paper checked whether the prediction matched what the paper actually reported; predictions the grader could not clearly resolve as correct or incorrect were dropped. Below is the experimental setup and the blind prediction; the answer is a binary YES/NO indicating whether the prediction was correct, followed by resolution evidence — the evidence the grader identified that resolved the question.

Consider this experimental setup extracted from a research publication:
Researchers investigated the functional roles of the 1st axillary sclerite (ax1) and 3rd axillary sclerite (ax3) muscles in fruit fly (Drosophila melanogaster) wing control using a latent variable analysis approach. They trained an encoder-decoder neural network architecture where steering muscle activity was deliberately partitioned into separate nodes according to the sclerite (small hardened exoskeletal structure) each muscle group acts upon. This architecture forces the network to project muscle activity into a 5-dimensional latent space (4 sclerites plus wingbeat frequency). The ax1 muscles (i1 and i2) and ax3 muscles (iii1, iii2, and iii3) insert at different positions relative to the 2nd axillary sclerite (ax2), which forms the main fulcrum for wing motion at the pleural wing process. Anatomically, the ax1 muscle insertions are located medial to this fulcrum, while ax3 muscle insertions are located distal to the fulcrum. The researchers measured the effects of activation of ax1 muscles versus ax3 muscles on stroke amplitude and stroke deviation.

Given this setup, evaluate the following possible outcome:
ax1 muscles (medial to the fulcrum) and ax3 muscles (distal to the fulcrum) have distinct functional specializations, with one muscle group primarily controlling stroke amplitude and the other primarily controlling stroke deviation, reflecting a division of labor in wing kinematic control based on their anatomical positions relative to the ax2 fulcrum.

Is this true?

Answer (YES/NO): NO